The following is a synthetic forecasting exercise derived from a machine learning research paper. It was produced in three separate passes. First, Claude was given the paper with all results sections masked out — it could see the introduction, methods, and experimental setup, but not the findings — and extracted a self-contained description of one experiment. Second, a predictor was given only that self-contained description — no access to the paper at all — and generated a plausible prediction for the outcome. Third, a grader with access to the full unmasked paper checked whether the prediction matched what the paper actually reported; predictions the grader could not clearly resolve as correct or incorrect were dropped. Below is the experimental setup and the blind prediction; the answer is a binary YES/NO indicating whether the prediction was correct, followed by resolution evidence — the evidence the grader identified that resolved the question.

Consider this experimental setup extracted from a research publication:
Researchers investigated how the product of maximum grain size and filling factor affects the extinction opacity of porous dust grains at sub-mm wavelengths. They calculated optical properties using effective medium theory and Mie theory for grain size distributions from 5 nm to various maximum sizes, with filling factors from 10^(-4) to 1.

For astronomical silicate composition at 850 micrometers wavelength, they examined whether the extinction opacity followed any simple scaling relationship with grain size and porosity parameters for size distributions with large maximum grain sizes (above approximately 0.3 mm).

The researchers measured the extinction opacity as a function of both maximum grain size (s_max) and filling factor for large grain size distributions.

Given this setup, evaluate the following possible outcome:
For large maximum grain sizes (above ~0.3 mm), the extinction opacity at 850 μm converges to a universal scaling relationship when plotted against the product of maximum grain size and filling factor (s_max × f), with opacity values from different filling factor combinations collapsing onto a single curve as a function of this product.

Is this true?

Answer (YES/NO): YES